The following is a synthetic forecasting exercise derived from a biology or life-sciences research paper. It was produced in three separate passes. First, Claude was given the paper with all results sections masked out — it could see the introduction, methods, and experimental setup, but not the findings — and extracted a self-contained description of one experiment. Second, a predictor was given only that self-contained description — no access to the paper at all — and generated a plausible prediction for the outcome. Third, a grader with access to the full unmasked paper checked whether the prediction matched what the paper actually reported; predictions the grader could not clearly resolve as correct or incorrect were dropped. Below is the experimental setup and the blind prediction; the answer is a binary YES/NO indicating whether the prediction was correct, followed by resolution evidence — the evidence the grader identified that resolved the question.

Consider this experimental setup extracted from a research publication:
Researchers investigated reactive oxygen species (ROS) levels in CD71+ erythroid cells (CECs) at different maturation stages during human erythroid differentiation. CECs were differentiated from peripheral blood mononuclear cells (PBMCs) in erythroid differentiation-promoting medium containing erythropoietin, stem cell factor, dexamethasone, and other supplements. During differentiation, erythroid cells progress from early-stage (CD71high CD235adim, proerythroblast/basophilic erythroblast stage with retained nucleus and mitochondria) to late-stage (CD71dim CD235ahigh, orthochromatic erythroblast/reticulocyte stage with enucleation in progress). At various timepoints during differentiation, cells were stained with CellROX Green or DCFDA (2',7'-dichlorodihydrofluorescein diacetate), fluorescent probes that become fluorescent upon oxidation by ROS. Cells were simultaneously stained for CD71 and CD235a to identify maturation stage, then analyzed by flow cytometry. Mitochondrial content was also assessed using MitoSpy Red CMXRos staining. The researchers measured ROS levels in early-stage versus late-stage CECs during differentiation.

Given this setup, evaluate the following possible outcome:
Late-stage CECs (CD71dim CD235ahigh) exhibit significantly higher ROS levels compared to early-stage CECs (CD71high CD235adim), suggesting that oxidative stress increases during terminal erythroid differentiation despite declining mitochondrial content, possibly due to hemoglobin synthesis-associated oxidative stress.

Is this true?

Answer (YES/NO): NO